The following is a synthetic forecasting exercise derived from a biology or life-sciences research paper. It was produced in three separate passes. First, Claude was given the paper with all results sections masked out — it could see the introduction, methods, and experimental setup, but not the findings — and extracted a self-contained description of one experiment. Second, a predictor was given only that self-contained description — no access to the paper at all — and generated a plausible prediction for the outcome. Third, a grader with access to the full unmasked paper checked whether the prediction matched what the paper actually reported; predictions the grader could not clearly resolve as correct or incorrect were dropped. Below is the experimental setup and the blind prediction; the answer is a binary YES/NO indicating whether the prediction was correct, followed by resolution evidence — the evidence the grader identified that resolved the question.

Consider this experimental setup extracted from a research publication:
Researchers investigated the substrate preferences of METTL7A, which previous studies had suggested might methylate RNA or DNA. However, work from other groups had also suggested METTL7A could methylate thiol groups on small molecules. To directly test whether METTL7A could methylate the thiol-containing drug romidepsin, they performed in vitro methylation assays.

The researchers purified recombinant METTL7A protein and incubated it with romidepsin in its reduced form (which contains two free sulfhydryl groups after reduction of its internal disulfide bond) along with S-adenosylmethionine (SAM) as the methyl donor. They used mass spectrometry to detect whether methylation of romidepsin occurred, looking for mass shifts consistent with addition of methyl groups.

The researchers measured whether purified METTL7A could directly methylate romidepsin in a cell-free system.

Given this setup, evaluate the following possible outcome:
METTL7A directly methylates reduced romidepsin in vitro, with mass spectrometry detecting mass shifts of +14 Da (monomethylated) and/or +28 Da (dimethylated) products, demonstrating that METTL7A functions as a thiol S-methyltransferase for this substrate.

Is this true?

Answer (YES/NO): YES